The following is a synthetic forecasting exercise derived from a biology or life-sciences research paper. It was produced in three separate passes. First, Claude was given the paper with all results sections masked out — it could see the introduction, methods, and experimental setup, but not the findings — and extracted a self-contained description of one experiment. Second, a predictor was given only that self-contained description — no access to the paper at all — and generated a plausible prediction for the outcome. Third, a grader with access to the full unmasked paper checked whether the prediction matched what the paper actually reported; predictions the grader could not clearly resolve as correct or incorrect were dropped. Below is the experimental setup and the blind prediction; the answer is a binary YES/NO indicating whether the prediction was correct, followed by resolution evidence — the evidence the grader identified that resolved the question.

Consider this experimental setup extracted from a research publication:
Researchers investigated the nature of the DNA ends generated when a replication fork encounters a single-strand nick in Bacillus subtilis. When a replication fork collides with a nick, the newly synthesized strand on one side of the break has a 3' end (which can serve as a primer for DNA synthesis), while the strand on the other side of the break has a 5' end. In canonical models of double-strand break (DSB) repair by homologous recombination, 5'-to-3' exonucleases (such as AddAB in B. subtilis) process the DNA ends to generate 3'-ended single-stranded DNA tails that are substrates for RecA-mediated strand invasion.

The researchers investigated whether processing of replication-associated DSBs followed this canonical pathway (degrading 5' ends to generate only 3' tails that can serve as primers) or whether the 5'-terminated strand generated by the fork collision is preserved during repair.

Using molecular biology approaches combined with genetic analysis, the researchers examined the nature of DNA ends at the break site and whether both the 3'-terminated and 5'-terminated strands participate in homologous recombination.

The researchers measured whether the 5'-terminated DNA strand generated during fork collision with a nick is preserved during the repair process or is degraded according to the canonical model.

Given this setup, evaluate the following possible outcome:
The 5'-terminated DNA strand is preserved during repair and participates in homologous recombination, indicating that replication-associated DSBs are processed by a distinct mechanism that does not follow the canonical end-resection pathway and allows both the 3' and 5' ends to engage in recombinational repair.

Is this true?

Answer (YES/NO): YES